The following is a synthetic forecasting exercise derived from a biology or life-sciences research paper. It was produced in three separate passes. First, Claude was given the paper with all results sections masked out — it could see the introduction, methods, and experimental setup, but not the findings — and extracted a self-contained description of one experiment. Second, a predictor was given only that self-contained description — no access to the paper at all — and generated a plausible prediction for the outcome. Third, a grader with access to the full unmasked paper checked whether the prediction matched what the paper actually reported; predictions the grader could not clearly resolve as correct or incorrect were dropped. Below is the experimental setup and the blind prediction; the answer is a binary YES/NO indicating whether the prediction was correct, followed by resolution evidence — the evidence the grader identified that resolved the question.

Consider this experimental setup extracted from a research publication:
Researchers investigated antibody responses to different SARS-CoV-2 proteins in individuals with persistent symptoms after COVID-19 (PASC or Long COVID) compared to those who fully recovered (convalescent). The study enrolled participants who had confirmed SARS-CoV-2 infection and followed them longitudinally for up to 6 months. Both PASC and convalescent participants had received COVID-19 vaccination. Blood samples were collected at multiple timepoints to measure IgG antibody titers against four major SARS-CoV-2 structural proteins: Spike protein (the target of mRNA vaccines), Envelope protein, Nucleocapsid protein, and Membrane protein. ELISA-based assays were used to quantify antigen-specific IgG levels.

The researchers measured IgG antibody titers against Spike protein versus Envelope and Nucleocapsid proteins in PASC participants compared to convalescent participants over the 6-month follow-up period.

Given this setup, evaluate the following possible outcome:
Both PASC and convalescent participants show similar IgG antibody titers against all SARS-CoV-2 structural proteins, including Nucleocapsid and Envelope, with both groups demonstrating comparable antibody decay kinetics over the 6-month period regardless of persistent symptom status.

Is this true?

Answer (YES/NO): NO